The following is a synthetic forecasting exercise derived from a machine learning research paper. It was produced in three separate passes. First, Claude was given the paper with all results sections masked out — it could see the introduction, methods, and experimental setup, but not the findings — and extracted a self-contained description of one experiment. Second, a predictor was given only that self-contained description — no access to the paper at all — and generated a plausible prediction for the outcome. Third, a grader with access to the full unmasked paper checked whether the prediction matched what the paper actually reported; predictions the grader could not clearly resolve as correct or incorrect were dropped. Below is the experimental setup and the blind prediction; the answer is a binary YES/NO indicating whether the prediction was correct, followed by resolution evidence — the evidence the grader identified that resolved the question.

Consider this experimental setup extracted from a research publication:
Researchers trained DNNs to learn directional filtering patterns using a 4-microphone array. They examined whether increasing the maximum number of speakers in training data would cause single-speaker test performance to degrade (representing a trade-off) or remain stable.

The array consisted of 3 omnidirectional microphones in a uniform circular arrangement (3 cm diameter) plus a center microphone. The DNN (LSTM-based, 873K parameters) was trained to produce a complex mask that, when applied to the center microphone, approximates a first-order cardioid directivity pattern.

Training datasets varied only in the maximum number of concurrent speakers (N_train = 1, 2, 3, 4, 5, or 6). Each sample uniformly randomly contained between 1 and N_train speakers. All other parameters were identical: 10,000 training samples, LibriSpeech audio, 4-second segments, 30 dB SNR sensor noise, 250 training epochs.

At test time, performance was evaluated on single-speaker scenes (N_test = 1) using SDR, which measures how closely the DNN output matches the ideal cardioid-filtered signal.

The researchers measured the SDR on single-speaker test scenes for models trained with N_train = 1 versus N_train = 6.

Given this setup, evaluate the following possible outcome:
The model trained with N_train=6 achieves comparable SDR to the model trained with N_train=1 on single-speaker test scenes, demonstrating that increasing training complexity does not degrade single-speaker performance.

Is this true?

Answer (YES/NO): NO